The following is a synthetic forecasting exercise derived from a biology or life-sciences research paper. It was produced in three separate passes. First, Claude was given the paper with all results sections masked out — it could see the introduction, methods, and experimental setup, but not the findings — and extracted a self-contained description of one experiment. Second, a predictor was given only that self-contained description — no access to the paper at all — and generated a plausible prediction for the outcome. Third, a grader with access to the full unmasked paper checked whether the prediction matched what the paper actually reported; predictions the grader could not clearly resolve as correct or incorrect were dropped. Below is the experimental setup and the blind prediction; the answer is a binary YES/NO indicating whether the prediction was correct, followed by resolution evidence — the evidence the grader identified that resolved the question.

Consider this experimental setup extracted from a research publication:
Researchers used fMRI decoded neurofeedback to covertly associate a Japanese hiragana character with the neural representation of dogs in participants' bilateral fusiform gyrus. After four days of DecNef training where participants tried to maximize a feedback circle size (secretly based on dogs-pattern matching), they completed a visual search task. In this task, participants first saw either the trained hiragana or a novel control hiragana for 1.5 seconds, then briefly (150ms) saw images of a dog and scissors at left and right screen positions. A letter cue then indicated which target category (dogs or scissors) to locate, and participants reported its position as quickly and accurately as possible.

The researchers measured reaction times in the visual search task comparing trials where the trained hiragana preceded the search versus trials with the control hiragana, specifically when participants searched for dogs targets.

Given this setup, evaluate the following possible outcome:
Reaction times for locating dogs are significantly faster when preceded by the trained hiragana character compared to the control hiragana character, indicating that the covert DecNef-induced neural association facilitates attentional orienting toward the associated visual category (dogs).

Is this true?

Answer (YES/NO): NO